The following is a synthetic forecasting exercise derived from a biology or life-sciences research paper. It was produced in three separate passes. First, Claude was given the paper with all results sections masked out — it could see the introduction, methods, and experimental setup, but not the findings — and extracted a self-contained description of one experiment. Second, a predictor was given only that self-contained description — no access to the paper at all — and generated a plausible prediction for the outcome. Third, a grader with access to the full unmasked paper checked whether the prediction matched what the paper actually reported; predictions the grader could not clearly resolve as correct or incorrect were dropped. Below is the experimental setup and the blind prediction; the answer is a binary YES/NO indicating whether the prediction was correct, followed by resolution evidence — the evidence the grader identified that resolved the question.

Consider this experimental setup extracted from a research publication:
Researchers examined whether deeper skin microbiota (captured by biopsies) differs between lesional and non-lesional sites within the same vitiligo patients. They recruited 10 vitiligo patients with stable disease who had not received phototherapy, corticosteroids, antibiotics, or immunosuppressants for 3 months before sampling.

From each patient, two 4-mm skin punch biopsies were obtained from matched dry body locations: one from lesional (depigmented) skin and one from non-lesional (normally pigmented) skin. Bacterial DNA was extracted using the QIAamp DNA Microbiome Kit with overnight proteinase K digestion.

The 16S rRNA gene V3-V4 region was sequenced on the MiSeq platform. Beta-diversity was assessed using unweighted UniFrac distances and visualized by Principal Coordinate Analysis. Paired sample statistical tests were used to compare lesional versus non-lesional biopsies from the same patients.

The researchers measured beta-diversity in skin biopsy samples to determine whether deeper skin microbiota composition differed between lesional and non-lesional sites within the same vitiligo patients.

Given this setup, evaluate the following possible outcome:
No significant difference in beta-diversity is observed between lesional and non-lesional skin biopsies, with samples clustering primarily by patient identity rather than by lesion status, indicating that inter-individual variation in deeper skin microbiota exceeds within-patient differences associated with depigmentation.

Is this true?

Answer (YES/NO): NO